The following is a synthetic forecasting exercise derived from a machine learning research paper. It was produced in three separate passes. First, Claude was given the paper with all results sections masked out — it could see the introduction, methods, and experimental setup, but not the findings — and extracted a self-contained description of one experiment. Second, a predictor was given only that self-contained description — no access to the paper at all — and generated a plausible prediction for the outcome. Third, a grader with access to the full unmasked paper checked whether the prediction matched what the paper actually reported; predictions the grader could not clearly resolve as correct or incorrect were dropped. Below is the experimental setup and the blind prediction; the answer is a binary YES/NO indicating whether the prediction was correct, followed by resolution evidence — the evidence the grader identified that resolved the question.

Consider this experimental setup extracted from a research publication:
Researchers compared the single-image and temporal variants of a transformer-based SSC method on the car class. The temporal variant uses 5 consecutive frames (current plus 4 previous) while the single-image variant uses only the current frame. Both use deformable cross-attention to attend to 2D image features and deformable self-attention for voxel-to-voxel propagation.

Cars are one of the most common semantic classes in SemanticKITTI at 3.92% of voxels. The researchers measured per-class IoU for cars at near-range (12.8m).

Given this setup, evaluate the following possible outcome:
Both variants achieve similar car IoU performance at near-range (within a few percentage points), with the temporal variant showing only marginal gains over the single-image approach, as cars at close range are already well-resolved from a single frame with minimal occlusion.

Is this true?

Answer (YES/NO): NO